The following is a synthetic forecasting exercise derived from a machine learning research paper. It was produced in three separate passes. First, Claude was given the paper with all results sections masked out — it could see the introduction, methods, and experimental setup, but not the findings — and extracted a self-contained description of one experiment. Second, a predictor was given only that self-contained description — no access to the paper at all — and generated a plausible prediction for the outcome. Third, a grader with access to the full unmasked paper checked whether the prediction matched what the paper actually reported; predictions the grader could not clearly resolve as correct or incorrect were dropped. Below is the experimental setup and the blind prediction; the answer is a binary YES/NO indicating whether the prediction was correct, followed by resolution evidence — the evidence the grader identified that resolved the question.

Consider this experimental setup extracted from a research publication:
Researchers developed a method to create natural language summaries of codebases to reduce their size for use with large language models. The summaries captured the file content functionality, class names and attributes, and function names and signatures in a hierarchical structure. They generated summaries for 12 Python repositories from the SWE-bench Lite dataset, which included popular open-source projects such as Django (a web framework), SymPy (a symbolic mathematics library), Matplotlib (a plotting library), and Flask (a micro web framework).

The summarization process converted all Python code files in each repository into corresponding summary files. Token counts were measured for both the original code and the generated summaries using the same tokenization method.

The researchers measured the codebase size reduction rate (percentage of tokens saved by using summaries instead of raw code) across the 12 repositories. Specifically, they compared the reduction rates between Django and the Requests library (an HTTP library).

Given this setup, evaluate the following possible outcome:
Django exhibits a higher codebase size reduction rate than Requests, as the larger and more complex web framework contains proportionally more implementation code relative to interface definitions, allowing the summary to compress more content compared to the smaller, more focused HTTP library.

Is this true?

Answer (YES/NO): NO